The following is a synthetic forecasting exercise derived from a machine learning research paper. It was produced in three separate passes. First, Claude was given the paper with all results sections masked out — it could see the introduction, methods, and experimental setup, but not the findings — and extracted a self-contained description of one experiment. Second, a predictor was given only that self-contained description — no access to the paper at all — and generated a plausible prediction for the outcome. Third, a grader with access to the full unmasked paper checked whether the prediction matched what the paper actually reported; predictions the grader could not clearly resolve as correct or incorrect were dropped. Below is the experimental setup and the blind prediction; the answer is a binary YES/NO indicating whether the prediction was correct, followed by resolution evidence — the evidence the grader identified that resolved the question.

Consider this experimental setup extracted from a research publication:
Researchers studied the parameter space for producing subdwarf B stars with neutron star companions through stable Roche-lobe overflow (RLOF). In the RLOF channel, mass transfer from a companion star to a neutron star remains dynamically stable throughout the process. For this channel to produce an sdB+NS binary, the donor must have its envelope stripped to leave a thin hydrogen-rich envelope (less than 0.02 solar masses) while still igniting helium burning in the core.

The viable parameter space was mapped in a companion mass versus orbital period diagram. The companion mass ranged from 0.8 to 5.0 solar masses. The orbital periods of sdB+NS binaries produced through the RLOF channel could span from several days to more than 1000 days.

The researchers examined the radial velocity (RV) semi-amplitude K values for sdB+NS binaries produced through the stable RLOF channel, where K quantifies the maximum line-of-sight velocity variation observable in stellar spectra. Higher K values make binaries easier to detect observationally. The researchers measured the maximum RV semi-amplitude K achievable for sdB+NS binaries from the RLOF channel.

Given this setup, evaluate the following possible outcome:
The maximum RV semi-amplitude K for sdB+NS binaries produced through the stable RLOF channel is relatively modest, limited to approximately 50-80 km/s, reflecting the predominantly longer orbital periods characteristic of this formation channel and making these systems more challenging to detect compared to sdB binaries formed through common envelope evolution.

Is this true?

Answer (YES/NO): NO